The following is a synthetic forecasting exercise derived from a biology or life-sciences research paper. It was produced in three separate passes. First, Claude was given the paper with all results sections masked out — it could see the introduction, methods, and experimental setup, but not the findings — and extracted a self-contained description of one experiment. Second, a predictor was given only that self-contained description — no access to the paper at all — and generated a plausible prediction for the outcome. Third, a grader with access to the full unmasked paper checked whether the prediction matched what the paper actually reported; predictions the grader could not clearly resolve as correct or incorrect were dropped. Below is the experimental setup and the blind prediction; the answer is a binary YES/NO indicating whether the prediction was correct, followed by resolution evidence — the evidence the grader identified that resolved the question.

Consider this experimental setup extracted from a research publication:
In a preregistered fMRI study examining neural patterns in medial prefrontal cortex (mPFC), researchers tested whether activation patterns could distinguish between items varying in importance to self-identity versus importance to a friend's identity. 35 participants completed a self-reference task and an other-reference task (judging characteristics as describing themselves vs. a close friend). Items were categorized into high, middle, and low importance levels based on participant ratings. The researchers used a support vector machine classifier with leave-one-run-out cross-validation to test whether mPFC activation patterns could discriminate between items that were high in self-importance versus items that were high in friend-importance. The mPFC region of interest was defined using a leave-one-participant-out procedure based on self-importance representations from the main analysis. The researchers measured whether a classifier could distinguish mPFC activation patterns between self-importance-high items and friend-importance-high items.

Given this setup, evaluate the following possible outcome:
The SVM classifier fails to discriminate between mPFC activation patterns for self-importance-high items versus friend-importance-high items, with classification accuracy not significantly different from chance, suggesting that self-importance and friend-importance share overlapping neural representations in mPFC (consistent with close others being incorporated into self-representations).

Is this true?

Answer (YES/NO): NO